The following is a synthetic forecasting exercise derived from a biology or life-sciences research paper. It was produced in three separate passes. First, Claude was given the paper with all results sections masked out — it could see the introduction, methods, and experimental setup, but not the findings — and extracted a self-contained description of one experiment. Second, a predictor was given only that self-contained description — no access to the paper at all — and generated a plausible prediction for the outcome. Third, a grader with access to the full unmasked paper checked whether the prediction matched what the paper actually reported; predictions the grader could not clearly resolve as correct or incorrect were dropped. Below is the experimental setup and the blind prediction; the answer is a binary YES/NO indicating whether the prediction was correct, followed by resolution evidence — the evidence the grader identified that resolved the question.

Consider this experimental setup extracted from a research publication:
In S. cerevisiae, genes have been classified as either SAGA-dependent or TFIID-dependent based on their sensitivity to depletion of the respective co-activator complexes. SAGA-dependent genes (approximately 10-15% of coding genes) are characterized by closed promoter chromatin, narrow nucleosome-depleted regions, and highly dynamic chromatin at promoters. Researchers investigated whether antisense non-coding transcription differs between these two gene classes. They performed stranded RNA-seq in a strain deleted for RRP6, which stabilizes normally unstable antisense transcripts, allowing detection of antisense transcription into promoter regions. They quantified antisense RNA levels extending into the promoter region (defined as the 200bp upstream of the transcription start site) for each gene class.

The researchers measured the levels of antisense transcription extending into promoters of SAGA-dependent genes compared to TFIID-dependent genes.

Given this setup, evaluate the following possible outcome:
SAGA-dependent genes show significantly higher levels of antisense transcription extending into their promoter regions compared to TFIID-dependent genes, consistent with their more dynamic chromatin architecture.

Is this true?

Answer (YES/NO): YES